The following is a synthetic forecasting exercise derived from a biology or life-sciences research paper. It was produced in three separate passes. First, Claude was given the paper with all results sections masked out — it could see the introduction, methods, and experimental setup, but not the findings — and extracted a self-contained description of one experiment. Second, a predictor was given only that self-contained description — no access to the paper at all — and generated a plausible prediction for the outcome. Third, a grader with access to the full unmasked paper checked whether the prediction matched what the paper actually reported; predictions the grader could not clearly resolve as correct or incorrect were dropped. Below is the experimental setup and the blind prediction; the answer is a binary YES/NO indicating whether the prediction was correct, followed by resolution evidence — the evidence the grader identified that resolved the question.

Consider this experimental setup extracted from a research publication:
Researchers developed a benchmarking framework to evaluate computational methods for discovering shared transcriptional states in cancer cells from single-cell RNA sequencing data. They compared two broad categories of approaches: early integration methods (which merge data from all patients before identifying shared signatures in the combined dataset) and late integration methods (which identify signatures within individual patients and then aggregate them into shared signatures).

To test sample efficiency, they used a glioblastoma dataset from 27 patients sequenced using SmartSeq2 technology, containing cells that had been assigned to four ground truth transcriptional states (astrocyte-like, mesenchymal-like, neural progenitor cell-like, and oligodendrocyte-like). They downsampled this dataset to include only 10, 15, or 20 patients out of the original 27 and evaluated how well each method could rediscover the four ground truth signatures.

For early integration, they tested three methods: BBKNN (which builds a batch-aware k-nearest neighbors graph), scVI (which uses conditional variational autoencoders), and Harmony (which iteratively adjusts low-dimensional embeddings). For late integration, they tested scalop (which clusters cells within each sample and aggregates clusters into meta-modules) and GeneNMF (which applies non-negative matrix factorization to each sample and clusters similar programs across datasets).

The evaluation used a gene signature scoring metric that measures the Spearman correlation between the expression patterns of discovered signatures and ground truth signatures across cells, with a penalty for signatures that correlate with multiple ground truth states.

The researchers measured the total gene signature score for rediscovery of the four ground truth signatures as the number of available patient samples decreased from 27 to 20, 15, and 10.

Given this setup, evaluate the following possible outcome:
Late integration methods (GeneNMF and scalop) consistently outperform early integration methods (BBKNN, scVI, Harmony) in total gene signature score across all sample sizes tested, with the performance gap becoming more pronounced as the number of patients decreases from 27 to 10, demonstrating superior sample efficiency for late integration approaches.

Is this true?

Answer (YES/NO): NO